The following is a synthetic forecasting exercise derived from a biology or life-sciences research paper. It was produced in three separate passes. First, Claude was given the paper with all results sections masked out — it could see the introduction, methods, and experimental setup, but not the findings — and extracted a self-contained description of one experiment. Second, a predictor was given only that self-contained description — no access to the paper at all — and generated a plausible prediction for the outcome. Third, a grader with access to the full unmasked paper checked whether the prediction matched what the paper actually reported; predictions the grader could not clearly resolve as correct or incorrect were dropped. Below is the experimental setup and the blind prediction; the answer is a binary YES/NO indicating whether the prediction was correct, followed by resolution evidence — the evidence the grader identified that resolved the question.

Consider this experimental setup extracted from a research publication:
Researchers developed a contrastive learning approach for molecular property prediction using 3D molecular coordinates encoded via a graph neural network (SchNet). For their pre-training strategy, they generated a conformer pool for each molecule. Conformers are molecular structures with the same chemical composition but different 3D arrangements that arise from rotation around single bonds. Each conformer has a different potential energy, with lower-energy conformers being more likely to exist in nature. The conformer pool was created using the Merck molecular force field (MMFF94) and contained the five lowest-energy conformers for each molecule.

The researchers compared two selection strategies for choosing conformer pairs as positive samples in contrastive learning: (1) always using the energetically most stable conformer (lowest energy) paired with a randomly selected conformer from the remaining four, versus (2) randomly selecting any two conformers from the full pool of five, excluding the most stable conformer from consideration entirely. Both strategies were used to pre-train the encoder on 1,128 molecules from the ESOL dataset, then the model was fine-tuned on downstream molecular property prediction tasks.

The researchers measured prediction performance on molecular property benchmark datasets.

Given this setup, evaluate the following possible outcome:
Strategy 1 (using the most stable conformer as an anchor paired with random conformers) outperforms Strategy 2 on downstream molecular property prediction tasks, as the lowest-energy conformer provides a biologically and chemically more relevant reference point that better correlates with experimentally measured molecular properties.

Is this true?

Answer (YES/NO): NO